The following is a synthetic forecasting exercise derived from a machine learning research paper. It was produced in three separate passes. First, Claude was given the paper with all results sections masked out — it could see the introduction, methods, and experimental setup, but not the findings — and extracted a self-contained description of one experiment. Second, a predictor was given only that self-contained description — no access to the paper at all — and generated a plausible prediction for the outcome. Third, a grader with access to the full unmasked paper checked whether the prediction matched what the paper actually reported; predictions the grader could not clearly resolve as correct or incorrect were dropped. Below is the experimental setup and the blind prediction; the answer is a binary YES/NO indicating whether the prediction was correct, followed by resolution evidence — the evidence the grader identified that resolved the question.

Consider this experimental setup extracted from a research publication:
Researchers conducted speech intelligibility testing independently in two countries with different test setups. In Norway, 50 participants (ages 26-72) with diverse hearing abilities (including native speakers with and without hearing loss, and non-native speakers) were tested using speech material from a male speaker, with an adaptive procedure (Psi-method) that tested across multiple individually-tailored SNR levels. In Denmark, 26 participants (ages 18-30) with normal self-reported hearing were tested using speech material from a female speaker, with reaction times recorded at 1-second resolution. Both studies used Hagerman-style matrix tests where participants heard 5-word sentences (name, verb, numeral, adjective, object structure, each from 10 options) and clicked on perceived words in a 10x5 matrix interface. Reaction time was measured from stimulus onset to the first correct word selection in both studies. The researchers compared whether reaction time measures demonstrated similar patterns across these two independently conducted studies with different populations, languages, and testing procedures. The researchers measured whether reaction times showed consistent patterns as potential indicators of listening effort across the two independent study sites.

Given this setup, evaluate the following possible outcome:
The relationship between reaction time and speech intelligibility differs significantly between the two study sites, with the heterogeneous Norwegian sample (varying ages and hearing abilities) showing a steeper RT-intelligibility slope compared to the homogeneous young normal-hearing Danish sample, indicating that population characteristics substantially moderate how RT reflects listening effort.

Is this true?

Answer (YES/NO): NO